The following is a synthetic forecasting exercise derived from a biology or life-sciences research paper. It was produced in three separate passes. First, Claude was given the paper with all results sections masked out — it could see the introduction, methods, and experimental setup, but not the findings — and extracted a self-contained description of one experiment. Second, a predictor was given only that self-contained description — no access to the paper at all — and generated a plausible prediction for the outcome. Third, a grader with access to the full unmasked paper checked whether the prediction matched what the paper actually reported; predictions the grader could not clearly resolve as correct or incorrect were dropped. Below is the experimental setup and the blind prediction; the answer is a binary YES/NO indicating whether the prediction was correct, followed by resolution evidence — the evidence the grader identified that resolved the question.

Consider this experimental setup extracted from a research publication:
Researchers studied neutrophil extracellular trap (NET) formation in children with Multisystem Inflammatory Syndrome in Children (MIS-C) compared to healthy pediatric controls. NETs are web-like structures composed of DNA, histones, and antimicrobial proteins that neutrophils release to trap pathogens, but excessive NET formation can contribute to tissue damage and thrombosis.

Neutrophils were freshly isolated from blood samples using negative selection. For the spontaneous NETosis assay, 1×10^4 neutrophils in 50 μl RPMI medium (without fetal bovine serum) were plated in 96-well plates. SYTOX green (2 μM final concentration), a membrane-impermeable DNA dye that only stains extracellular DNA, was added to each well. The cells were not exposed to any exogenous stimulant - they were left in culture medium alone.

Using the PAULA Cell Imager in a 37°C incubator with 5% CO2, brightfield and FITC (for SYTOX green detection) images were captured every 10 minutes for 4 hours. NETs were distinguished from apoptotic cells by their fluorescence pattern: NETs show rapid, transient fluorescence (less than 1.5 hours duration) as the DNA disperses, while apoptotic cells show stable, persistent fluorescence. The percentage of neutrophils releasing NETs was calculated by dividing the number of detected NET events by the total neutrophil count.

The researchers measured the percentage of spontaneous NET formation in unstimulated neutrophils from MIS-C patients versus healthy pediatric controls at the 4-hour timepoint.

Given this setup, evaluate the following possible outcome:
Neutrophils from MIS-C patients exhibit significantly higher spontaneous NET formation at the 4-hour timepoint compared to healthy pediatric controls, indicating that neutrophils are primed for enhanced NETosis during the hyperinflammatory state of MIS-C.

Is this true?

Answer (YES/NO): YES